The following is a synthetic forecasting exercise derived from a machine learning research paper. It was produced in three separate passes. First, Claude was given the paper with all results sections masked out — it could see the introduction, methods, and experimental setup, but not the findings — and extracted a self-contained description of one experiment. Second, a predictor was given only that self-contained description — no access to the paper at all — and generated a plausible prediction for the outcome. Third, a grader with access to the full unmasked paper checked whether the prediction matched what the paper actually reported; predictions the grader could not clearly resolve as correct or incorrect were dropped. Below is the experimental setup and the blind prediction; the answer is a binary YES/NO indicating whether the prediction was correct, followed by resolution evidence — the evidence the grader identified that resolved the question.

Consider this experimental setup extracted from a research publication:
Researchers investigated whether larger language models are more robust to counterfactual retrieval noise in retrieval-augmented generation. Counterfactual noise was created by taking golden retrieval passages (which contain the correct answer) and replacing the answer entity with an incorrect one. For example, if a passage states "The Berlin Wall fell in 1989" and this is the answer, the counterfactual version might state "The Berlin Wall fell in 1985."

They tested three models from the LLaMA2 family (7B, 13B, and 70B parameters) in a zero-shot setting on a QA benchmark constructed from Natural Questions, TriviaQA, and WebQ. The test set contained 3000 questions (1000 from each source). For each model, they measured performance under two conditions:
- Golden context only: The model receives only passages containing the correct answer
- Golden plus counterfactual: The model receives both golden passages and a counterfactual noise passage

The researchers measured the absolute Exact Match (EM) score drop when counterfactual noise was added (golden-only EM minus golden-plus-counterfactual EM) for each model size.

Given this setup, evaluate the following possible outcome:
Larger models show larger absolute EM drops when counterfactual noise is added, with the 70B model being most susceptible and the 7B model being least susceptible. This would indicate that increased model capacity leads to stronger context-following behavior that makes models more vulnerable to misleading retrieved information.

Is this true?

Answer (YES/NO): NO